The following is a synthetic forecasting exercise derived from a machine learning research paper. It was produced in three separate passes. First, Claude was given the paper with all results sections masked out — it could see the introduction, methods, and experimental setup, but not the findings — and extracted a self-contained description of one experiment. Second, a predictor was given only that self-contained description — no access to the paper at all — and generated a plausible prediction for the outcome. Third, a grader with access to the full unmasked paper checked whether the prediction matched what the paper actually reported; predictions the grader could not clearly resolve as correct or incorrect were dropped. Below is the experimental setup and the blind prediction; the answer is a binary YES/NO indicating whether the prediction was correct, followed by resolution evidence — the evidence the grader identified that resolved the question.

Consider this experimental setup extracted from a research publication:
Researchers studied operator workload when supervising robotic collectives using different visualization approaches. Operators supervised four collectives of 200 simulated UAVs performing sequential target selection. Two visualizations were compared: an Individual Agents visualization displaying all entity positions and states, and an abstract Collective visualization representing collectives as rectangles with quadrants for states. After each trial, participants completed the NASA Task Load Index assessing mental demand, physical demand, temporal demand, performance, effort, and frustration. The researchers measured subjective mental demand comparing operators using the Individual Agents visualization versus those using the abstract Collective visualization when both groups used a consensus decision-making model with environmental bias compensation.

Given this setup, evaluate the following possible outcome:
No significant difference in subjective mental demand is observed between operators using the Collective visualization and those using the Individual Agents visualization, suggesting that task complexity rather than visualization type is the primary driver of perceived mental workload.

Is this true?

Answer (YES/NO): NO